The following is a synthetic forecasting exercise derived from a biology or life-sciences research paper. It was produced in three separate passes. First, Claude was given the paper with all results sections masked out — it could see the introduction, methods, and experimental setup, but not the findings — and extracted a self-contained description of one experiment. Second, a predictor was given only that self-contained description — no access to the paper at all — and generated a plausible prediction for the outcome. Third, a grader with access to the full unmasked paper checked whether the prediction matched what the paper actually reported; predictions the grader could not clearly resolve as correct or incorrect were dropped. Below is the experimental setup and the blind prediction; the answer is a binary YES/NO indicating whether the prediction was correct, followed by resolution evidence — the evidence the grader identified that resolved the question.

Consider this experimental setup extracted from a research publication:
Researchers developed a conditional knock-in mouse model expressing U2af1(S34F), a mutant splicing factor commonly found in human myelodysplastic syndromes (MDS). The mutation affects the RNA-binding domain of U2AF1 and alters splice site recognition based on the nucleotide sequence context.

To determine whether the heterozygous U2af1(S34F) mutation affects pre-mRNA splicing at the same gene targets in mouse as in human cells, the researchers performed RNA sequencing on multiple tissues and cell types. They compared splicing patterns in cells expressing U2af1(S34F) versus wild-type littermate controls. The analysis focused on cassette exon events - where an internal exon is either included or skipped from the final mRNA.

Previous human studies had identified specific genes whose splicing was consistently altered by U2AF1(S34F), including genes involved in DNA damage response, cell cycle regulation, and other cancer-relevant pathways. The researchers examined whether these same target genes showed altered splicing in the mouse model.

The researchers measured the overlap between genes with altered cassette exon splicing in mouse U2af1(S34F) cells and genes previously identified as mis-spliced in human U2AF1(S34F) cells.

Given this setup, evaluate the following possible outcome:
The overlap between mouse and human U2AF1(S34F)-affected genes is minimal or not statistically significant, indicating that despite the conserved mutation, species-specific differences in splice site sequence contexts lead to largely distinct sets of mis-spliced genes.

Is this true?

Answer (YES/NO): NO